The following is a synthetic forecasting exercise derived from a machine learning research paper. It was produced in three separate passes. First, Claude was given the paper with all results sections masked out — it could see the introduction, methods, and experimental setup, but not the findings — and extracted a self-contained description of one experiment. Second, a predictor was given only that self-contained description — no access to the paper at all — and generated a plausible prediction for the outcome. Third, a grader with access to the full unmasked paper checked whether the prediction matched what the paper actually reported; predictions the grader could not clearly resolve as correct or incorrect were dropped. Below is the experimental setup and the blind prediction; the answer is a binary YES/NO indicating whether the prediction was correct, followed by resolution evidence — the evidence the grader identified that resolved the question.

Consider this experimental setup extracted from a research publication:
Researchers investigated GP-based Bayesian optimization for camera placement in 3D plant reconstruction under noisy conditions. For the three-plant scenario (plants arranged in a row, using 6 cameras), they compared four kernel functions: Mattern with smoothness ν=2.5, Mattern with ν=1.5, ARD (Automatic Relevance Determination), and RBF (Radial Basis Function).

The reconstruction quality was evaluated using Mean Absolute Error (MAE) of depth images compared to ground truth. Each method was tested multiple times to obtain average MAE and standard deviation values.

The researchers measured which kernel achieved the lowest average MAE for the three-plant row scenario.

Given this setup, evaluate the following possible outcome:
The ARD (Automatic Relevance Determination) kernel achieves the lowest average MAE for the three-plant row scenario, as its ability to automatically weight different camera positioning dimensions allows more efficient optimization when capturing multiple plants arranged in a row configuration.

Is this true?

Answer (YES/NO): NO